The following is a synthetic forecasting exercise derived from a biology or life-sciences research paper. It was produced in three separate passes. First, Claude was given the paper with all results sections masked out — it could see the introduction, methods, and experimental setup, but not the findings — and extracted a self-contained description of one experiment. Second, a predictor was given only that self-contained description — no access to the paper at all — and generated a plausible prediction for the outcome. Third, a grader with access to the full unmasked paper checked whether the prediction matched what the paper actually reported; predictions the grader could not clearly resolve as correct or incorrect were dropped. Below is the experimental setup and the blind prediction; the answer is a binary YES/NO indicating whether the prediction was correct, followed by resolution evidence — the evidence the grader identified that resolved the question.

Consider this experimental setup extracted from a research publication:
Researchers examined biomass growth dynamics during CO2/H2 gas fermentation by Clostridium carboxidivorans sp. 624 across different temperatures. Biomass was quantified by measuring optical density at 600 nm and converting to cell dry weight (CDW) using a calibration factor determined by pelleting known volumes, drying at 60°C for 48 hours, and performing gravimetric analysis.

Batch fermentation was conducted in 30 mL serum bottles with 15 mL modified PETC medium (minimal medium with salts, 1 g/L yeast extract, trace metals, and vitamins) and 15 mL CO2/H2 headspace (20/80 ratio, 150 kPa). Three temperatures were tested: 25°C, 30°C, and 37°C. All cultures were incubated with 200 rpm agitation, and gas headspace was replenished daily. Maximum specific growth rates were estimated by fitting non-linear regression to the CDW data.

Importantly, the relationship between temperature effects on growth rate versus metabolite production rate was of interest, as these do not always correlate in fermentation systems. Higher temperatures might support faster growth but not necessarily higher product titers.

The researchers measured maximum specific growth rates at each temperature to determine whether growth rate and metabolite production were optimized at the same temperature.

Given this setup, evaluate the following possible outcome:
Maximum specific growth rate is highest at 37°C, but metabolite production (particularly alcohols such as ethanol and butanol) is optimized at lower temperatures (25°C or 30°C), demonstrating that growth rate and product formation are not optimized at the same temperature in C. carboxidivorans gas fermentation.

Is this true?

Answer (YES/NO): NO